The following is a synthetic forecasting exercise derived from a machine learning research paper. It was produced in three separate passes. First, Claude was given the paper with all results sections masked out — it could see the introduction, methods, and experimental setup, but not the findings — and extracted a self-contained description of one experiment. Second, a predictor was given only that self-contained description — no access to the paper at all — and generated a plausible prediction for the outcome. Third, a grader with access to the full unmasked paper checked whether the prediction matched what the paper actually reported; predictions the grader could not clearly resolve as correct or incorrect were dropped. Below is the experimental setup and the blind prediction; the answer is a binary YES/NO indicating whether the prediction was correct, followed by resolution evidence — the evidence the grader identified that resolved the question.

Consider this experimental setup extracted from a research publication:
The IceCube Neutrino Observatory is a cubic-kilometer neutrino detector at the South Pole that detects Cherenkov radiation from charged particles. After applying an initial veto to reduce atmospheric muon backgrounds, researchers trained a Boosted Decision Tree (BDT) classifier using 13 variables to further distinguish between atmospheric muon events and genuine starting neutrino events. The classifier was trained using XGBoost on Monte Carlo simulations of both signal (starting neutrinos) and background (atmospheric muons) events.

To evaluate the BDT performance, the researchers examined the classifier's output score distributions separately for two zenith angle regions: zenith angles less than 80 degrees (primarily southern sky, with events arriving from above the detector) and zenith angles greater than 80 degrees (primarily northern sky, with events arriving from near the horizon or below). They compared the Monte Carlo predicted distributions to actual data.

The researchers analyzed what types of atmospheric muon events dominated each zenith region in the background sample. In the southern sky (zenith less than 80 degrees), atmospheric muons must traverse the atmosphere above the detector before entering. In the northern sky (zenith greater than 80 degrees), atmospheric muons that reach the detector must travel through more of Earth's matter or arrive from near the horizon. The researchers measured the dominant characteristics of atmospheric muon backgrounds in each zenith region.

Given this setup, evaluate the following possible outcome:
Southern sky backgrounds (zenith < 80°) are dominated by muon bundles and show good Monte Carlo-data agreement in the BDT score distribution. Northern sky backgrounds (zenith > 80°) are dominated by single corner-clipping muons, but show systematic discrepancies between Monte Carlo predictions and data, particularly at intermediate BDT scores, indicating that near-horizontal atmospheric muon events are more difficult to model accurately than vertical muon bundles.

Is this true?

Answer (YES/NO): NO